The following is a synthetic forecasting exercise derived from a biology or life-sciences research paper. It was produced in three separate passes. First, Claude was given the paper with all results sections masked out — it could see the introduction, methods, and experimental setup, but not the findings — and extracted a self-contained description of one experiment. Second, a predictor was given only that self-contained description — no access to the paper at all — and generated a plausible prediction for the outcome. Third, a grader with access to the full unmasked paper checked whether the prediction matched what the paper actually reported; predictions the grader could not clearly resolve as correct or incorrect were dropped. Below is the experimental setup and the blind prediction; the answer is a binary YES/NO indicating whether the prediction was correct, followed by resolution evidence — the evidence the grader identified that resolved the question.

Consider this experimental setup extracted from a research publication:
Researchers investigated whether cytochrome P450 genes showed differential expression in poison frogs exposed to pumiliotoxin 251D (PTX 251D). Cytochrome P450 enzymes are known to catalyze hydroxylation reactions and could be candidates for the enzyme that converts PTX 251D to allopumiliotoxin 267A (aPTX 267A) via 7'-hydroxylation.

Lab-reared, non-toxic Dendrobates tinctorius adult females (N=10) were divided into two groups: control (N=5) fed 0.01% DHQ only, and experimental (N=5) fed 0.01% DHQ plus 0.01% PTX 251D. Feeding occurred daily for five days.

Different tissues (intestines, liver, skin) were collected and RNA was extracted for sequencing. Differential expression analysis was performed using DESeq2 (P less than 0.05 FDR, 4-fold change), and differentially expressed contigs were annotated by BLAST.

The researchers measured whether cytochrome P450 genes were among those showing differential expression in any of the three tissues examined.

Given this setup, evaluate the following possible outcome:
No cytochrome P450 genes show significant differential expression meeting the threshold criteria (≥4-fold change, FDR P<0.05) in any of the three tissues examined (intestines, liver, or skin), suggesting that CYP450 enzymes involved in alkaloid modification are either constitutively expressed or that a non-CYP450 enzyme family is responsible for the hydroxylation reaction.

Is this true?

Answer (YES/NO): NO